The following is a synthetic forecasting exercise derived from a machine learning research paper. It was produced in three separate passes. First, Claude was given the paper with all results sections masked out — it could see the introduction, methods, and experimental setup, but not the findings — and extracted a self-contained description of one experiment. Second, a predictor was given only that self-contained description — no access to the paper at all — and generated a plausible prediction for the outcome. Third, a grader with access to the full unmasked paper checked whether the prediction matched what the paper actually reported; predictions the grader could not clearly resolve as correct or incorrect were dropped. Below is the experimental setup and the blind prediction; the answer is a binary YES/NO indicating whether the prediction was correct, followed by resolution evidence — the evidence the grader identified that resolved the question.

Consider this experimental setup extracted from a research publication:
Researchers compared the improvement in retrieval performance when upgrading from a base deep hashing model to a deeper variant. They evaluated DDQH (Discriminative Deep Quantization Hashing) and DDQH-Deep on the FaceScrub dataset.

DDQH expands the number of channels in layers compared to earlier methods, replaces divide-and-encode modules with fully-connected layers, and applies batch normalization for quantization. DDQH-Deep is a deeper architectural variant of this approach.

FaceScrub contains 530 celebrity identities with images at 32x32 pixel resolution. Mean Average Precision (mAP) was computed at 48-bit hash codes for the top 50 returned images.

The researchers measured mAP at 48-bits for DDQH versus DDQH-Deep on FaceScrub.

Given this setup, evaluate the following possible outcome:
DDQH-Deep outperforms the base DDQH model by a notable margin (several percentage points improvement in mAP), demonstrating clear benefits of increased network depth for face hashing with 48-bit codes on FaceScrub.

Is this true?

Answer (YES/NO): YES